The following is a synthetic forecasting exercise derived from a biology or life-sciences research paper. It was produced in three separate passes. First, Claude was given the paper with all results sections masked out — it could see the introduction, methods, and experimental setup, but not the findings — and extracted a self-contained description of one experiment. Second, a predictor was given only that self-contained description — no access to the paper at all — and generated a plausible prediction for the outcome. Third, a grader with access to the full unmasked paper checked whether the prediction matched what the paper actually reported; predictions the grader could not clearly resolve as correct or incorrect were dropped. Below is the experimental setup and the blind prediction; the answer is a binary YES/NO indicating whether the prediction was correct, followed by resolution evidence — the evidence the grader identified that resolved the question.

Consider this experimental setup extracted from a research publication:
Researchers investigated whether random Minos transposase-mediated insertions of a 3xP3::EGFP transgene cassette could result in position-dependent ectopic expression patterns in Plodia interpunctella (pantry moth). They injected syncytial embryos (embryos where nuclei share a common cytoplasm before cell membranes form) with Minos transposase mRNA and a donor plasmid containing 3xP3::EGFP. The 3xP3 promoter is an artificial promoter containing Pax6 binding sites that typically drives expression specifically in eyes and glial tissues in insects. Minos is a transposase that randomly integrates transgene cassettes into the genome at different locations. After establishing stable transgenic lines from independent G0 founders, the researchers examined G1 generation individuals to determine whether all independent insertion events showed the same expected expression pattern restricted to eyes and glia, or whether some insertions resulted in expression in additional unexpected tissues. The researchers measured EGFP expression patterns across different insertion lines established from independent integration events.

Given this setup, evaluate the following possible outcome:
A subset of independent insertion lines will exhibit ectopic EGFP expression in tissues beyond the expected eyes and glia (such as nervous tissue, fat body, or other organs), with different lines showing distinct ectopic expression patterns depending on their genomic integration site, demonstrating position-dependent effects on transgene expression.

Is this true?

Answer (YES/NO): NO